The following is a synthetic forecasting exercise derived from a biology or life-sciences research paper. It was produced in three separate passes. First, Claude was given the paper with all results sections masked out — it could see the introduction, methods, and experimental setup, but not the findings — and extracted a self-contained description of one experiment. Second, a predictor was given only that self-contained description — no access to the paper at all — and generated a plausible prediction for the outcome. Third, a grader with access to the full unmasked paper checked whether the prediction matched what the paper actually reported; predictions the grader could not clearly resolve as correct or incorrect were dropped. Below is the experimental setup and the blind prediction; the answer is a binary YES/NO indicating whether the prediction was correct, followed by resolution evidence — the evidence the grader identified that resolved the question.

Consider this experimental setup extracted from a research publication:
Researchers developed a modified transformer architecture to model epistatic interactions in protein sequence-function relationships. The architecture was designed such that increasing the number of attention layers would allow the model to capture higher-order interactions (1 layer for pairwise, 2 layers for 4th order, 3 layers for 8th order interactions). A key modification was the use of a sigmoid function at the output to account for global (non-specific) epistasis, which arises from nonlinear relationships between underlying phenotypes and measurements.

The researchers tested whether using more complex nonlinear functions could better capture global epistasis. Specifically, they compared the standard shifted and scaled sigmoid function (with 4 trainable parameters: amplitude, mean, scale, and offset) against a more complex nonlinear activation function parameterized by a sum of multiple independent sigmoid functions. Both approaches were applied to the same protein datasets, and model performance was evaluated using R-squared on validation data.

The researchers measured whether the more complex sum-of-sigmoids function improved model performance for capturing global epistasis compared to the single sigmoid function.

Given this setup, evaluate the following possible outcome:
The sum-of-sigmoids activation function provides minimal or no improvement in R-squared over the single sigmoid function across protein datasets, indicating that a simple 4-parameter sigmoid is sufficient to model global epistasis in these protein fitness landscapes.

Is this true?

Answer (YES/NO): YES